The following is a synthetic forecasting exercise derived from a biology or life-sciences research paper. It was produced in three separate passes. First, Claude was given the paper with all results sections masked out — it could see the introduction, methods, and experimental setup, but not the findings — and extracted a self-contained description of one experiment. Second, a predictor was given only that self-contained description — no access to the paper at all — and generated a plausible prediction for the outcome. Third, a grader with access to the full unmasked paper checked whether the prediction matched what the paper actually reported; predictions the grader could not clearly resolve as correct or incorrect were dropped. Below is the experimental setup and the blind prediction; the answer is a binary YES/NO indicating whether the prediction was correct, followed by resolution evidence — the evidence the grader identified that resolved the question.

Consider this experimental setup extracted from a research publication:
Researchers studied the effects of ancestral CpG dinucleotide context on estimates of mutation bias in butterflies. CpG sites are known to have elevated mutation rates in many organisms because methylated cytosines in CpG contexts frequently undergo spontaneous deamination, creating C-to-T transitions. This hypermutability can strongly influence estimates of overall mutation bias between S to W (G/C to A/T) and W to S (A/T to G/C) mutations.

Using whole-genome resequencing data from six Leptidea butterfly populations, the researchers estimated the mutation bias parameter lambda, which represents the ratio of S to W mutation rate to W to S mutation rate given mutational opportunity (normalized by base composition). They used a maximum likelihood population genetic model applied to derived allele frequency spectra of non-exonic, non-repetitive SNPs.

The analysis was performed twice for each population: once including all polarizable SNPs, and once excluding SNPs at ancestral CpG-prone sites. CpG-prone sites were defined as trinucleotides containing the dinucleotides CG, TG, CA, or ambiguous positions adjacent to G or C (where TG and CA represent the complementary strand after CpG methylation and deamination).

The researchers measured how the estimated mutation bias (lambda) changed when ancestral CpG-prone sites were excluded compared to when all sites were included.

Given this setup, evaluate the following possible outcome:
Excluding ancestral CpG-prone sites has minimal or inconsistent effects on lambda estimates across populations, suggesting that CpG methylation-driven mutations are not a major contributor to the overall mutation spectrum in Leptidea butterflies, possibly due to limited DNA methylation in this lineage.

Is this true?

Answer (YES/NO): NO